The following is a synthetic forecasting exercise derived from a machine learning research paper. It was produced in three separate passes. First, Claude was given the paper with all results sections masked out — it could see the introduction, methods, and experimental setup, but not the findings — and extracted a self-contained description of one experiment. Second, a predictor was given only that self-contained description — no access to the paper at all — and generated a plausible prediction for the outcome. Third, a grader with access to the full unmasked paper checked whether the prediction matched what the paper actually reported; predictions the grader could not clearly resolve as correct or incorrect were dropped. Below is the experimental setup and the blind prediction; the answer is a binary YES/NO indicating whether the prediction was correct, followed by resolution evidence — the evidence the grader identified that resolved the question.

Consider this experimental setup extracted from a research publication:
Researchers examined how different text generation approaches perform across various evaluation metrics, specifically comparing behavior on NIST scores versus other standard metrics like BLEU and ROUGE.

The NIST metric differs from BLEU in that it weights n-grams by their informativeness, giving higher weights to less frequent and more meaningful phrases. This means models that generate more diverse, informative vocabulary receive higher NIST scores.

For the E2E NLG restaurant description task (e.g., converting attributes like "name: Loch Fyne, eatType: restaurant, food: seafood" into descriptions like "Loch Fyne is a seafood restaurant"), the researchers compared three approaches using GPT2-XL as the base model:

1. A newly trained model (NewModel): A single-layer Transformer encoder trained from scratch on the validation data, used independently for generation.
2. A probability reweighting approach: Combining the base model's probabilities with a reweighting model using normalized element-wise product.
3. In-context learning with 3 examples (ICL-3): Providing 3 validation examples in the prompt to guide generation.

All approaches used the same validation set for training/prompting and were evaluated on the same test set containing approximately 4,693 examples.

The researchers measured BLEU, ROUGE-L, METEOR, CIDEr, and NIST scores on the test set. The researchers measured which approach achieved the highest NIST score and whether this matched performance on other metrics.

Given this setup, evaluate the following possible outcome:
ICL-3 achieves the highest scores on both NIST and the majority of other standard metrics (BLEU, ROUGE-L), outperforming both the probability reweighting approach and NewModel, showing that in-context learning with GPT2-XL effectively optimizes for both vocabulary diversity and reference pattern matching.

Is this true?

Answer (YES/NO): NO